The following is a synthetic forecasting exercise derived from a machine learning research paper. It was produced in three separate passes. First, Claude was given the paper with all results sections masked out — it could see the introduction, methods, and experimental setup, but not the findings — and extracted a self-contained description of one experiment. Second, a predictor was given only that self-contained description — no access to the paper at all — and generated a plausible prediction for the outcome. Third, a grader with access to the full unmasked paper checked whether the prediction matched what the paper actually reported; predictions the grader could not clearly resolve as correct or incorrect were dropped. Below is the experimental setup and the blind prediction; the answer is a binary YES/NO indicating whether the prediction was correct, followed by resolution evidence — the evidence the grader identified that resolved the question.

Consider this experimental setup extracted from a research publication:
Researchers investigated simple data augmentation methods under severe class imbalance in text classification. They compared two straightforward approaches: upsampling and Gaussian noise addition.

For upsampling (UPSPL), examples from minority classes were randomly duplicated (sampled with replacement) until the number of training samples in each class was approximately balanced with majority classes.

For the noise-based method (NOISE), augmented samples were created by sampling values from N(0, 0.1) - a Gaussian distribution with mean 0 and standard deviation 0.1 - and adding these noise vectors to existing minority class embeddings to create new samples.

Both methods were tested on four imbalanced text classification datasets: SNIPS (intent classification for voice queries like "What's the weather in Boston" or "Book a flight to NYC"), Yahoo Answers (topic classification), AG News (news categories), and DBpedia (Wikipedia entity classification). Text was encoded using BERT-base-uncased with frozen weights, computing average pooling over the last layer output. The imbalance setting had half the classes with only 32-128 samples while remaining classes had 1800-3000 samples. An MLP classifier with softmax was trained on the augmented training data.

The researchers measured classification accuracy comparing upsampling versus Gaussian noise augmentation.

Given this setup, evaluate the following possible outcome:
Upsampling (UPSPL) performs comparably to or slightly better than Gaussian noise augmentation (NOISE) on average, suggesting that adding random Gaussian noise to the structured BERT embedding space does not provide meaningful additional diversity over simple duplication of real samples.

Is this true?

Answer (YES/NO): NO